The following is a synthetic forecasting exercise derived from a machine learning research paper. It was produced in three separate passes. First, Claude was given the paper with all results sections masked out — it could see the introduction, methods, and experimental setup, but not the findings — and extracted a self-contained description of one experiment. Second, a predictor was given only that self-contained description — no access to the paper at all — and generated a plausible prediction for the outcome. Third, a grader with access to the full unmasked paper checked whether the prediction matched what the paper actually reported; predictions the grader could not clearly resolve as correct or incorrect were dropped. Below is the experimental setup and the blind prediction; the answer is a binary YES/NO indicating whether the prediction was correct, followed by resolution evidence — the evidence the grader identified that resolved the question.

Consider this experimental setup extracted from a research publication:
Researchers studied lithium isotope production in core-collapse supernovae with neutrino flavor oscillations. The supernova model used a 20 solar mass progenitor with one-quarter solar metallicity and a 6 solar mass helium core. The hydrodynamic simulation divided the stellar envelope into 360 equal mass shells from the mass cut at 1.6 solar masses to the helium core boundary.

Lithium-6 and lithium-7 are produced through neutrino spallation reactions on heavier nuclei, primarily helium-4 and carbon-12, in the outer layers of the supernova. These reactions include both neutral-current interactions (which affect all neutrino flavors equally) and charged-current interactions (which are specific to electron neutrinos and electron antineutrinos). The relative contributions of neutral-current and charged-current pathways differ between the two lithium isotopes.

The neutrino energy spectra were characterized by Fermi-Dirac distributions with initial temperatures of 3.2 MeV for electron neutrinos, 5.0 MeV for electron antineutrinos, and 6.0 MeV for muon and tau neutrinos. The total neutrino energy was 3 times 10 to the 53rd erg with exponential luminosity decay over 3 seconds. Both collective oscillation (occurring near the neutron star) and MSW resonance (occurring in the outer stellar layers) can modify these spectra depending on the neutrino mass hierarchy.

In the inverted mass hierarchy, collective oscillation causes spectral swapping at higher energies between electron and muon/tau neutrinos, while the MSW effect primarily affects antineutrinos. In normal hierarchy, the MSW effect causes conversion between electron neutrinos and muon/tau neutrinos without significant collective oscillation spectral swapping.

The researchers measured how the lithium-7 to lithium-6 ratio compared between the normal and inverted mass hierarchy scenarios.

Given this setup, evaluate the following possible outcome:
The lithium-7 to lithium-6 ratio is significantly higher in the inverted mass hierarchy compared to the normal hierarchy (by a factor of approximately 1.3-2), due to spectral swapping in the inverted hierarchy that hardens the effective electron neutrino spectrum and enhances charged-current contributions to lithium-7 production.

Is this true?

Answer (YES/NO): NO